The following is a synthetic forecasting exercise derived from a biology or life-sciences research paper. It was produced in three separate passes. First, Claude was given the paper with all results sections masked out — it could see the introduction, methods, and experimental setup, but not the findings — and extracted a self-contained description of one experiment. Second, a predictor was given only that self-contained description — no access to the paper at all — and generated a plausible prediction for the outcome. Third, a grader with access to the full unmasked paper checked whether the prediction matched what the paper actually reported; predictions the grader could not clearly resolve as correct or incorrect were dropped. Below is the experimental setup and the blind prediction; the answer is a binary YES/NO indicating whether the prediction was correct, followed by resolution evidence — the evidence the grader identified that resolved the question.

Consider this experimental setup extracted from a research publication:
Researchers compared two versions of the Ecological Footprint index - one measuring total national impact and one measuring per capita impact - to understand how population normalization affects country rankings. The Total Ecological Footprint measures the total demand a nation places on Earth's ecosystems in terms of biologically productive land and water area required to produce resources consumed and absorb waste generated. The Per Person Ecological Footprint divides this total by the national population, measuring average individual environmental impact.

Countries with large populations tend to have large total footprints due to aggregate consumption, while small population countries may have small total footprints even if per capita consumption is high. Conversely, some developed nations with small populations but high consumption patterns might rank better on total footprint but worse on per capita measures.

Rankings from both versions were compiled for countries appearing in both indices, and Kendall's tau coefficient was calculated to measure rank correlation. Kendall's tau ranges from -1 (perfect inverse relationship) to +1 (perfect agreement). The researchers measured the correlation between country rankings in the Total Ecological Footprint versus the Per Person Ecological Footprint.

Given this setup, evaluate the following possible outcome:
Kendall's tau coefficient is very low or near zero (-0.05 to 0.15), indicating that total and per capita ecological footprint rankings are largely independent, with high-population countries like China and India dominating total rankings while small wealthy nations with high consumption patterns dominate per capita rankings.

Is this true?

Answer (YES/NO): NO